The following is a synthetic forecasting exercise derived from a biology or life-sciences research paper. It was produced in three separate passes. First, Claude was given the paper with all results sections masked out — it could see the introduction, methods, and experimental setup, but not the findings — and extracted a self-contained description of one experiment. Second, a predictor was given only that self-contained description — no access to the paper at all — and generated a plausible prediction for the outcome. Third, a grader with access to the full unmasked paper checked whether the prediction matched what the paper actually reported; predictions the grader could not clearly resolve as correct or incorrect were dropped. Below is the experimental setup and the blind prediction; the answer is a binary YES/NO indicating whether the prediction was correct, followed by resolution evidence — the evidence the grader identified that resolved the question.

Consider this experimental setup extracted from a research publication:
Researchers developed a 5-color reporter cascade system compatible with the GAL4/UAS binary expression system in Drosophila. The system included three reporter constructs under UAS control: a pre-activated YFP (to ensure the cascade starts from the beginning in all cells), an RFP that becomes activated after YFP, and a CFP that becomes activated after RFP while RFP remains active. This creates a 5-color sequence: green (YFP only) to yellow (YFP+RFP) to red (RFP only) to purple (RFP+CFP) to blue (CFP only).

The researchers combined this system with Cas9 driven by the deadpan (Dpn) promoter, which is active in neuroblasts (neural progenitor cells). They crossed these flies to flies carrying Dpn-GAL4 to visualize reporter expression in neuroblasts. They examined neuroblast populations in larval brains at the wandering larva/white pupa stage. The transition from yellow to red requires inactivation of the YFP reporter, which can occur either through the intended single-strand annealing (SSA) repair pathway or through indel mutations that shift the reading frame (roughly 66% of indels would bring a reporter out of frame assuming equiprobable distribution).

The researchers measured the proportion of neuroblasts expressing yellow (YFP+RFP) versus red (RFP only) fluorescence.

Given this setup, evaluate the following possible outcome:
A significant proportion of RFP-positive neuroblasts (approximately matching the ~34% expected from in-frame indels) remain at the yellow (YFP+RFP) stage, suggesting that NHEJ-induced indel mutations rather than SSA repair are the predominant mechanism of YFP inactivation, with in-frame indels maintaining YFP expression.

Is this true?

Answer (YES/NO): NO